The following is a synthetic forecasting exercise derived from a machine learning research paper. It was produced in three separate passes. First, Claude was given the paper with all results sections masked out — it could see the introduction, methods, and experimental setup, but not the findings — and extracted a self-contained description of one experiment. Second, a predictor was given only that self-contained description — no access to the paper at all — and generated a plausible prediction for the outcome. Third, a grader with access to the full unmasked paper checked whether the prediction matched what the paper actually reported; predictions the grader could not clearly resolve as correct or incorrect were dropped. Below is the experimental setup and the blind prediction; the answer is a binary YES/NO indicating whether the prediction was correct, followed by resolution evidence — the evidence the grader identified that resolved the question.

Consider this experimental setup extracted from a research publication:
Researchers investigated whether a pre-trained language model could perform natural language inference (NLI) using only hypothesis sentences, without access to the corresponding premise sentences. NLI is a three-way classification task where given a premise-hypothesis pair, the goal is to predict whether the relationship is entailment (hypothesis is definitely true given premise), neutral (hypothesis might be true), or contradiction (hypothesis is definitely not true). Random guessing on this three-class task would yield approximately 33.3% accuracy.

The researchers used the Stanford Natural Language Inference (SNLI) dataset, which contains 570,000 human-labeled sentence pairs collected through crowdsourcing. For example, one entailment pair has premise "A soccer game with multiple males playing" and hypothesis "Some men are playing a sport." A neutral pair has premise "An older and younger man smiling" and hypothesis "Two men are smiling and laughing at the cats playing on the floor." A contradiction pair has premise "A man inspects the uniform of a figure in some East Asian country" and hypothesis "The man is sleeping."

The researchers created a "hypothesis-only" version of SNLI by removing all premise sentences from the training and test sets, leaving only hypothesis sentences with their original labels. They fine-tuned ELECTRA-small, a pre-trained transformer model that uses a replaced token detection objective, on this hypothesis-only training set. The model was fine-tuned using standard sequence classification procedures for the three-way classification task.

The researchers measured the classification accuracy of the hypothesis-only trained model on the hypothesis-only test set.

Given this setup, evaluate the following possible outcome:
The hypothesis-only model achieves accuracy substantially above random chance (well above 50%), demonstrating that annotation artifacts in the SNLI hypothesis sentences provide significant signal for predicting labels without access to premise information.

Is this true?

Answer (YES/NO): YES